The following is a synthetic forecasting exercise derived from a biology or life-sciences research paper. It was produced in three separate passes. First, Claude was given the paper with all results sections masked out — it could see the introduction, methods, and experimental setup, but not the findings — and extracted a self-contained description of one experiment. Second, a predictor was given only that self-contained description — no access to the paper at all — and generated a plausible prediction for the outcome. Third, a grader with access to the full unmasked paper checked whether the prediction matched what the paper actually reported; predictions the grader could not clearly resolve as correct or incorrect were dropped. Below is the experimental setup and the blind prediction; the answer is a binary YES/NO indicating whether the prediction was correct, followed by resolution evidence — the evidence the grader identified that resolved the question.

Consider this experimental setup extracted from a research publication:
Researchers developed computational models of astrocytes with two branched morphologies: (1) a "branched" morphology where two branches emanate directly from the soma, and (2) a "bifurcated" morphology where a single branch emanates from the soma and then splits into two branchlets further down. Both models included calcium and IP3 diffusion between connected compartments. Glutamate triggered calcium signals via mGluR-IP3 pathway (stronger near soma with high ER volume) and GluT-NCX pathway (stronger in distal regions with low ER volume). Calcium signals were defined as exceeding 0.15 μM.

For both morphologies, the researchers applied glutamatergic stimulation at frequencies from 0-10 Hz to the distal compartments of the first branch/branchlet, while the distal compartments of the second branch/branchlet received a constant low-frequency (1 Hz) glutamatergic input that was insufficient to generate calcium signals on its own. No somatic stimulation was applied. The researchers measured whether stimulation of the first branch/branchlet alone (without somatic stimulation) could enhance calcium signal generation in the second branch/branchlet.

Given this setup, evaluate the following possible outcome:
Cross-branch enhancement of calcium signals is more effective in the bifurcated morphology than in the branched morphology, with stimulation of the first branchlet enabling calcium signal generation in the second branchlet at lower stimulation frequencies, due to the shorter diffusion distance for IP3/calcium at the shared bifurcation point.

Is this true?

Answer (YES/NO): YES